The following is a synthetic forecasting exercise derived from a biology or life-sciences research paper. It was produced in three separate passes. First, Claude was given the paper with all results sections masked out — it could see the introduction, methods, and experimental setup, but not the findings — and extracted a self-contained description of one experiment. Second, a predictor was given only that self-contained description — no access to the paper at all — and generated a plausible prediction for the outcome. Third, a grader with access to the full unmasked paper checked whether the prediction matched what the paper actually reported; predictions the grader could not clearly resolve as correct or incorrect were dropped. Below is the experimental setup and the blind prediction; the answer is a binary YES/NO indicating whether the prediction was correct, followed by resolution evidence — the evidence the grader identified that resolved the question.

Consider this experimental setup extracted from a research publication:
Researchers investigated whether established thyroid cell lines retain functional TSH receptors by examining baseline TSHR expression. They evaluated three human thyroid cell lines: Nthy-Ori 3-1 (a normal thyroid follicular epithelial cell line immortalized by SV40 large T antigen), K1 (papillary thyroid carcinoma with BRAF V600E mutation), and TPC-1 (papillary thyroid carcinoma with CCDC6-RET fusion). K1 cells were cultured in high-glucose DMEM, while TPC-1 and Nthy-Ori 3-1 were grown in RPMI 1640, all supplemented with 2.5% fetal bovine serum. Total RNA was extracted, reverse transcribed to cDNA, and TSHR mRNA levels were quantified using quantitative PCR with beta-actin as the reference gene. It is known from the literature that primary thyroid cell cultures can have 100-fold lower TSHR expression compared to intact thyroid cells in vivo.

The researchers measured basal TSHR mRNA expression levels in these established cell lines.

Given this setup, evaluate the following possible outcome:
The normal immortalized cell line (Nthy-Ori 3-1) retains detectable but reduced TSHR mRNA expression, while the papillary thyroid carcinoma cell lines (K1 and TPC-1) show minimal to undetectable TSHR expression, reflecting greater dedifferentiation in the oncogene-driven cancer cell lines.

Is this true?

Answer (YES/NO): NO